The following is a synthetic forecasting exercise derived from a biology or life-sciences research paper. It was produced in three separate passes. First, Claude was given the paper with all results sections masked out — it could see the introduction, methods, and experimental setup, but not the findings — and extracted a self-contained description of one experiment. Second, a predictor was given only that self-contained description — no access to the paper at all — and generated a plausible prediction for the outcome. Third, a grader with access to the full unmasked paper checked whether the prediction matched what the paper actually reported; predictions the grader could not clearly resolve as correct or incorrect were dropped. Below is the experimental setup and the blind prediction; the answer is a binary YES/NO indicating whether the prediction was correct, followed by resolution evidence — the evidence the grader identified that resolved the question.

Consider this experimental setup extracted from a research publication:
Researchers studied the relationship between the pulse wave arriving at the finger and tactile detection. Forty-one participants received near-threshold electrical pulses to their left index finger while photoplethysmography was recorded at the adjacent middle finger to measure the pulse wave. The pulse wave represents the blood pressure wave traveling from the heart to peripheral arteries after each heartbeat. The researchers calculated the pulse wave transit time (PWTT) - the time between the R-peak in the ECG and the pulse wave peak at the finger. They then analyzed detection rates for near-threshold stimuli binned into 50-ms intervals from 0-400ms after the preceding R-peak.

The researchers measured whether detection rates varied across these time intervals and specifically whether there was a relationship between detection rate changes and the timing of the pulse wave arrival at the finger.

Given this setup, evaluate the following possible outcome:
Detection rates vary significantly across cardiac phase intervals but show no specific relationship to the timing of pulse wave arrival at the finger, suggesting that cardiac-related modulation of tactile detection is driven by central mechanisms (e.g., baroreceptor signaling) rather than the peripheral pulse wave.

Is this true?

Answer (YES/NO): NO